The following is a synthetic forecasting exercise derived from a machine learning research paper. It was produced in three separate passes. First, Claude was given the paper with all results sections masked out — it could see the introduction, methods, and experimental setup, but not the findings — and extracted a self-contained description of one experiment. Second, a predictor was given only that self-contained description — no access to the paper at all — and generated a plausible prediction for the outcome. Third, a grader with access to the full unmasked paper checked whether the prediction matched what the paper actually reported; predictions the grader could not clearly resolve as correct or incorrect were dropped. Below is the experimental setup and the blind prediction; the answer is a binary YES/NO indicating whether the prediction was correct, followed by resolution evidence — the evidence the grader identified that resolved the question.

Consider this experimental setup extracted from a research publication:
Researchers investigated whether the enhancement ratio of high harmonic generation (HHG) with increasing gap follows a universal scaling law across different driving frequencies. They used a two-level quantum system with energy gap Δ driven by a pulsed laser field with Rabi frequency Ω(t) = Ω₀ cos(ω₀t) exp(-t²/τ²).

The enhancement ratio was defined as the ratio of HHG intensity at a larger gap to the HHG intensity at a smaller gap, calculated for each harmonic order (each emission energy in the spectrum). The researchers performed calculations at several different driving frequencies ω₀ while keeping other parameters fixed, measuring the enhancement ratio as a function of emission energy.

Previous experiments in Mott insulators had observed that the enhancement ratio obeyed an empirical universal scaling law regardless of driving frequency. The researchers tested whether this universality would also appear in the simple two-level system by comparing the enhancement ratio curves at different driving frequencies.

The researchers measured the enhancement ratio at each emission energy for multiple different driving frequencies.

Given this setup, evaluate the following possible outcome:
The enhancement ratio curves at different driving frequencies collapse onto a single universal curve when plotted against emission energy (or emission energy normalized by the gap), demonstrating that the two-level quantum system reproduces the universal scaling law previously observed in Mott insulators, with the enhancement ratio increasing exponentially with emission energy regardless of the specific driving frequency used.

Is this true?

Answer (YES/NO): NO